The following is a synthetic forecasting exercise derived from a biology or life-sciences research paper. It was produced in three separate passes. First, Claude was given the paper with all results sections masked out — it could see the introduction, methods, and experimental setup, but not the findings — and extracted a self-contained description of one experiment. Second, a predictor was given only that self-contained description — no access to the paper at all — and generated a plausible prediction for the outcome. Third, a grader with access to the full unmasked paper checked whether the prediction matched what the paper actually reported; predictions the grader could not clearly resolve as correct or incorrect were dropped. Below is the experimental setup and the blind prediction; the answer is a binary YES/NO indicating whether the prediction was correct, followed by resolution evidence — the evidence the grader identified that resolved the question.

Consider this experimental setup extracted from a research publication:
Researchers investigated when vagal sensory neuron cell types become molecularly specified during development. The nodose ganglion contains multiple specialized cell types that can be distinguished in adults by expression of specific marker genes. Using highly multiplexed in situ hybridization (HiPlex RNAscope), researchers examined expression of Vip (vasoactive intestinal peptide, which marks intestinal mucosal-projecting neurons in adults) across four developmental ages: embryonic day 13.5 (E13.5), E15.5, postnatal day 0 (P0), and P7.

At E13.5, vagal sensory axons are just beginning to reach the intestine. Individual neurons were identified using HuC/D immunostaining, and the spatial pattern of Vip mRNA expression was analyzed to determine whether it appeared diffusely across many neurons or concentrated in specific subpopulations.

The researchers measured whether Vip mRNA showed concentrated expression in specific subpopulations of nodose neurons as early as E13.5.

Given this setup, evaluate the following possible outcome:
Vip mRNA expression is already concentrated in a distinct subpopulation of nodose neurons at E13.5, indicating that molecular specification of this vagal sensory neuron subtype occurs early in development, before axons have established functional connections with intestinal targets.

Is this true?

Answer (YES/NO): YES